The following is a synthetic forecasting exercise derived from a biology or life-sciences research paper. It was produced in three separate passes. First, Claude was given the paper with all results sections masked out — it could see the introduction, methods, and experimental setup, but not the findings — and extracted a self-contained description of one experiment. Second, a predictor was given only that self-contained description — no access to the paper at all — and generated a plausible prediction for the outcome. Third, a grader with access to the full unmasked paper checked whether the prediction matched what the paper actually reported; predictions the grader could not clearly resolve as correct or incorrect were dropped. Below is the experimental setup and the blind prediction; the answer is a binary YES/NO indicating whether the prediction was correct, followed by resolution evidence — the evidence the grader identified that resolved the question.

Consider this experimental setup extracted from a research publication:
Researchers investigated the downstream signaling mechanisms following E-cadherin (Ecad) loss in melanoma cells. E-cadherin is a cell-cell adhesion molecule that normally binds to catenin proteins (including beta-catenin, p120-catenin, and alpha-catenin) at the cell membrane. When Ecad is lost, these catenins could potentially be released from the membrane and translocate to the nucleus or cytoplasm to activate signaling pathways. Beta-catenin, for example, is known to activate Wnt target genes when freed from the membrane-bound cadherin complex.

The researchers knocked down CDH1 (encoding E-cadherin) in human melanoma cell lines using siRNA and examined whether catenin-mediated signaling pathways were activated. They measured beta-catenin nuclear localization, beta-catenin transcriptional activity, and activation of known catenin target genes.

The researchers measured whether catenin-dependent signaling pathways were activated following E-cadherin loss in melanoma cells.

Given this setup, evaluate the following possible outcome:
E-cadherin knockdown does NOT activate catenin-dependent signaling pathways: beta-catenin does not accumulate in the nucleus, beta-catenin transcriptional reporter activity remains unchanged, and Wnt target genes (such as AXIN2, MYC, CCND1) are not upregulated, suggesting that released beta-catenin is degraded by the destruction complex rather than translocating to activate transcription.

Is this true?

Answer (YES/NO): YES